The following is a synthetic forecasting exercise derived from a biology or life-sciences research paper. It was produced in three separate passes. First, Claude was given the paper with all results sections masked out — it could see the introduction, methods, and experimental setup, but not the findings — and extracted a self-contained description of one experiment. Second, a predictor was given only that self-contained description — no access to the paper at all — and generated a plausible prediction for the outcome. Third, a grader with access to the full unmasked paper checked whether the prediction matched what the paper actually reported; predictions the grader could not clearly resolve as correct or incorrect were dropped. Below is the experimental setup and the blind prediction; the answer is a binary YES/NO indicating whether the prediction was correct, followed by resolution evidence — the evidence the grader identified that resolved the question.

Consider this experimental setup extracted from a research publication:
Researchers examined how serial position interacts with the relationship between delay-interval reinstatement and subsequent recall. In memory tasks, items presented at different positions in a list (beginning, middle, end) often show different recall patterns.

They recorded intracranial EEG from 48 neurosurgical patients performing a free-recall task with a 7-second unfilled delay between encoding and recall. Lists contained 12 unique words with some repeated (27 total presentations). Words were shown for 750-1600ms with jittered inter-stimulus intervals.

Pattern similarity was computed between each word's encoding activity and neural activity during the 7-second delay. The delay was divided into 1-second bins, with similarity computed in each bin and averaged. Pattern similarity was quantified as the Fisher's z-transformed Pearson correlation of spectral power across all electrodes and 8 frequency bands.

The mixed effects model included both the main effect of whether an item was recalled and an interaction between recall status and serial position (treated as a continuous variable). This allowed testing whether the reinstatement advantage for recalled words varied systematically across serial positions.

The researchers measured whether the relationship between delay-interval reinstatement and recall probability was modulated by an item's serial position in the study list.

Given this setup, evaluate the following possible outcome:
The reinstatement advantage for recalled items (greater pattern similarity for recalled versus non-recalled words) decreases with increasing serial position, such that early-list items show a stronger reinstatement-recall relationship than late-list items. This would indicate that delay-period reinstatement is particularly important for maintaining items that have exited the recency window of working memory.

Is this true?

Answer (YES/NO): NO